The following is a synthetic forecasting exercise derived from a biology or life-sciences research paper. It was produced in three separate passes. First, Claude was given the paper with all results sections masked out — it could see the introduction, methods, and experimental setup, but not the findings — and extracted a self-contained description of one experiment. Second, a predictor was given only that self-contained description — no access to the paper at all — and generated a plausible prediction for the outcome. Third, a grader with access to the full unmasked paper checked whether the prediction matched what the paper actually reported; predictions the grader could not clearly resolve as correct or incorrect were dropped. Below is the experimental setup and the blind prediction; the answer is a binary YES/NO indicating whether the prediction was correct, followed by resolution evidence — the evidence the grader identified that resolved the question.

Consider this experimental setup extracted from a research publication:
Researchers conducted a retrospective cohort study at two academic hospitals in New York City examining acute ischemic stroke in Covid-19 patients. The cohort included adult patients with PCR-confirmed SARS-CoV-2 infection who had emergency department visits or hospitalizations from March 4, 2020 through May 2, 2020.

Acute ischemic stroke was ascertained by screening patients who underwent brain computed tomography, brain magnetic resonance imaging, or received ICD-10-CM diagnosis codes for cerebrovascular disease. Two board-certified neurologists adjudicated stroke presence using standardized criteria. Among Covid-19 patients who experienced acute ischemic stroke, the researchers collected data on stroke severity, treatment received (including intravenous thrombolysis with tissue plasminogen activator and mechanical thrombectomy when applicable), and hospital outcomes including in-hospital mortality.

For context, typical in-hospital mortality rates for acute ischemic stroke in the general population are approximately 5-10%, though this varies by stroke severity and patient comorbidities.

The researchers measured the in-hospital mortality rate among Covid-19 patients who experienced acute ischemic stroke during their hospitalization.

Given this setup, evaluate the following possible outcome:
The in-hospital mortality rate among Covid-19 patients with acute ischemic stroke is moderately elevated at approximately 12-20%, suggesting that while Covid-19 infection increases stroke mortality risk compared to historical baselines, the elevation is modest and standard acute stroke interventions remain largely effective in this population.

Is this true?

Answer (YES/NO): NO